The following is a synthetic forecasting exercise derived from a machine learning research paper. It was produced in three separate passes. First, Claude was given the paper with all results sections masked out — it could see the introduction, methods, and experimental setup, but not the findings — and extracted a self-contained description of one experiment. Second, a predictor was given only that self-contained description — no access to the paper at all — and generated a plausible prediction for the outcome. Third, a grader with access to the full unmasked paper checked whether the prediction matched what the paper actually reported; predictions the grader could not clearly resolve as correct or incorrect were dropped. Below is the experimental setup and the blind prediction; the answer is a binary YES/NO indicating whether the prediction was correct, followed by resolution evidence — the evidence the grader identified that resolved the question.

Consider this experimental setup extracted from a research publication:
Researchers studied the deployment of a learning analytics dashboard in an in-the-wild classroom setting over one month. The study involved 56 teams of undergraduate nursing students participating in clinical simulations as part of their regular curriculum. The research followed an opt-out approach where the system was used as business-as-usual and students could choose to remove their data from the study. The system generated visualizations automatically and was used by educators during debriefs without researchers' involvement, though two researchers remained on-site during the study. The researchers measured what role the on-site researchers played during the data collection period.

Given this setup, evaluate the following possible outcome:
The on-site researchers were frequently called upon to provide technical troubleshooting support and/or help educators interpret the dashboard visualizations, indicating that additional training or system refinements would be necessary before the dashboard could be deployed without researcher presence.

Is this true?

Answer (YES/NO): NO